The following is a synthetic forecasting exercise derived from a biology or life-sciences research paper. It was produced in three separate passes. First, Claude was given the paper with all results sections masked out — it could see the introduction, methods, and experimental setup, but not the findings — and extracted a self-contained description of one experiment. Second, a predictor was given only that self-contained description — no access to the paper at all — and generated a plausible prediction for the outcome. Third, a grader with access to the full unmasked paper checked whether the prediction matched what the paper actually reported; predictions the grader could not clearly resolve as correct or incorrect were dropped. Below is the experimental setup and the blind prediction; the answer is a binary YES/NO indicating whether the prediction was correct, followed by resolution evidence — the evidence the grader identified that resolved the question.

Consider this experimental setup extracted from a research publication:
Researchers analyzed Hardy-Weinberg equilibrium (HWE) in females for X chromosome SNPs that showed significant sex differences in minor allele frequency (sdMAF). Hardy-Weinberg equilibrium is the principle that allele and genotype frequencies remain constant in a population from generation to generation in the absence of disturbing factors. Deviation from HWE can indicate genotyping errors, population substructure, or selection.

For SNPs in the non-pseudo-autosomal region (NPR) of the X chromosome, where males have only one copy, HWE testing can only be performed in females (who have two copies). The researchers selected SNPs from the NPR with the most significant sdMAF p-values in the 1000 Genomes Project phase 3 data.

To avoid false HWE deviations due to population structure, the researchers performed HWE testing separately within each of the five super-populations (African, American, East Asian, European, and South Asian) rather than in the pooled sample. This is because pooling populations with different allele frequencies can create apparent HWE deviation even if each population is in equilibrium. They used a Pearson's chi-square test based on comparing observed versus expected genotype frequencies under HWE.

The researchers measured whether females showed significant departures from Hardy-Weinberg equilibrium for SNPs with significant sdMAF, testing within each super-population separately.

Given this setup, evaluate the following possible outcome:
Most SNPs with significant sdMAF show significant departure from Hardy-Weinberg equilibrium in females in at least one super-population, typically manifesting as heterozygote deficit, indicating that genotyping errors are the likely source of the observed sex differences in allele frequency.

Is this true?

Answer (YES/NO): NO